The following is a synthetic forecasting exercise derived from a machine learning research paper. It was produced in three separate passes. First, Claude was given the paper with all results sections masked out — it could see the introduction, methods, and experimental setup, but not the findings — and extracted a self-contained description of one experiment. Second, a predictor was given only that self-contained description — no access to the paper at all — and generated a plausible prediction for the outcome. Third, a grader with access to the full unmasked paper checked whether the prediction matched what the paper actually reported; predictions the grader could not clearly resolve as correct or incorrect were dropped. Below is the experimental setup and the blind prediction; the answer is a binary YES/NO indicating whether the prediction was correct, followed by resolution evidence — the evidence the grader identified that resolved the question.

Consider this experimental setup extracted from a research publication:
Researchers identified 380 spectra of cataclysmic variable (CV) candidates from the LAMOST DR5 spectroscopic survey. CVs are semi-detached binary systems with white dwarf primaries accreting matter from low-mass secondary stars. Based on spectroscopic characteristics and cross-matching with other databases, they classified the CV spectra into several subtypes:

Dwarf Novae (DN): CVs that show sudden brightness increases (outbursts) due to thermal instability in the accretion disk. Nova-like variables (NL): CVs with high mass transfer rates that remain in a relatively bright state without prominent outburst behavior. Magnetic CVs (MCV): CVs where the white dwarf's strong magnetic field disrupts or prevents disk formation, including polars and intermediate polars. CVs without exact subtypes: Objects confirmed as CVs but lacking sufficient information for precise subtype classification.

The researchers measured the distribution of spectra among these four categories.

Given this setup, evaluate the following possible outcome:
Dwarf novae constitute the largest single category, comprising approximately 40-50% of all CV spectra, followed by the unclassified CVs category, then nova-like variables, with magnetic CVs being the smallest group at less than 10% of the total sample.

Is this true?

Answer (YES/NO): NO